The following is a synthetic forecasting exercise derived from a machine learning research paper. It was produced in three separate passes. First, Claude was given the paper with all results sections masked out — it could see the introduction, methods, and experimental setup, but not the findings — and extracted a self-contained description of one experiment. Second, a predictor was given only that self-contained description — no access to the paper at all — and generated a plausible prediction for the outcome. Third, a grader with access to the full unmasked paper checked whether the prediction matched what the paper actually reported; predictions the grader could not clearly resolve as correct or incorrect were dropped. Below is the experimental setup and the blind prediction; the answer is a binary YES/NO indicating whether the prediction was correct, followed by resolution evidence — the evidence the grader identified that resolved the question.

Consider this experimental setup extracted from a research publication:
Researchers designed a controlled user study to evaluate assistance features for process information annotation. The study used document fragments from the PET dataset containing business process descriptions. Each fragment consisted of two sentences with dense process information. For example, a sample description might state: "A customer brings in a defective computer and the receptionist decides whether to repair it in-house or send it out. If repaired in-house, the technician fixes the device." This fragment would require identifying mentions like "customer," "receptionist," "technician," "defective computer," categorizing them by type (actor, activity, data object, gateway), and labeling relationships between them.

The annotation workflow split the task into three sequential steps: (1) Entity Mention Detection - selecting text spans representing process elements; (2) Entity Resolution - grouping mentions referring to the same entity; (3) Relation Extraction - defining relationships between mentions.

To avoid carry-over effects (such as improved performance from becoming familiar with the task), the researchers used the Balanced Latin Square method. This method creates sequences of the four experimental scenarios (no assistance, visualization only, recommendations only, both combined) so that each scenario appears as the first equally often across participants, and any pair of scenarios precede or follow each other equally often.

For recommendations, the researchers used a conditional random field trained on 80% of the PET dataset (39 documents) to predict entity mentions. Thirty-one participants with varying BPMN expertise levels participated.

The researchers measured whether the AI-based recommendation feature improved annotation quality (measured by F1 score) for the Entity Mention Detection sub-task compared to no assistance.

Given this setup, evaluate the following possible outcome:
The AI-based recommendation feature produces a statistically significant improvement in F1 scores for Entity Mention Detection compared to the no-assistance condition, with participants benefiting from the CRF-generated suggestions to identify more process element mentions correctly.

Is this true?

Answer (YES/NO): YES